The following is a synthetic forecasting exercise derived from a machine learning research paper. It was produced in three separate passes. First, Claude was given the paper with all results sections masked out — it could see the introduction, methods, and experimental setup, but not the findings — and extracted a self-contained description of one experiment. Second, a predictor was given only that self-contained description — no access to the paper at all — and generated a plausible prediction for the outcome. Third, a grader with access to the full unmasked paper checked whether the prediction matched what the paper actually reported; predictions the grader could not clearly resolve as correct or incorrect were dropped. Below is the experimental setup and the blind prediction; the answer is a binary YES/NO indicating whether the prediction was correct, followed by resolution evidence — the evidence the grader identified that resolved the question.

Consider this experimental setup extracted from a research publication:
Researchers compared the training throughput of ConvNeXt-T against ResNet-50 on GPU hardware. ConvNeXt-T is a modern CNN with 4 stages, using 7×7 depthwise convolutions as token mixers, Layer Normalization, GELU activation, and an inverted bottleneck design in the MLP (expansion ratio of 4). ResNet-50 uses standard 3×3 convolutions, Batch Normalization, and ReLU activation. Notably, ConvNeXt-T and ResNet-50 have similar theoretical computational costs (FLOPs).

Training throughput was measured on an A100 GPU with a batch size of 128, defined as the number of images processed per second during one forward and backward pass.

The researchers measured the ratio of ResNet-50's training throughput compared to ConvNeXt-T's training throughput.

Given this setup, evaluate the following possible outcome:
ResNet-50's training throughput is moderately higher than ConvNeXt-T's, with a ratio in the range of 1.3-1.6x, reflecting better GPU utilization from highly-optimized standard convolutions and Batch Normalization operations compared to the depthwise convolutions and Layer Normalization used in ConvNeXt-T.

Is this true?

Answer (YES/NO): NO